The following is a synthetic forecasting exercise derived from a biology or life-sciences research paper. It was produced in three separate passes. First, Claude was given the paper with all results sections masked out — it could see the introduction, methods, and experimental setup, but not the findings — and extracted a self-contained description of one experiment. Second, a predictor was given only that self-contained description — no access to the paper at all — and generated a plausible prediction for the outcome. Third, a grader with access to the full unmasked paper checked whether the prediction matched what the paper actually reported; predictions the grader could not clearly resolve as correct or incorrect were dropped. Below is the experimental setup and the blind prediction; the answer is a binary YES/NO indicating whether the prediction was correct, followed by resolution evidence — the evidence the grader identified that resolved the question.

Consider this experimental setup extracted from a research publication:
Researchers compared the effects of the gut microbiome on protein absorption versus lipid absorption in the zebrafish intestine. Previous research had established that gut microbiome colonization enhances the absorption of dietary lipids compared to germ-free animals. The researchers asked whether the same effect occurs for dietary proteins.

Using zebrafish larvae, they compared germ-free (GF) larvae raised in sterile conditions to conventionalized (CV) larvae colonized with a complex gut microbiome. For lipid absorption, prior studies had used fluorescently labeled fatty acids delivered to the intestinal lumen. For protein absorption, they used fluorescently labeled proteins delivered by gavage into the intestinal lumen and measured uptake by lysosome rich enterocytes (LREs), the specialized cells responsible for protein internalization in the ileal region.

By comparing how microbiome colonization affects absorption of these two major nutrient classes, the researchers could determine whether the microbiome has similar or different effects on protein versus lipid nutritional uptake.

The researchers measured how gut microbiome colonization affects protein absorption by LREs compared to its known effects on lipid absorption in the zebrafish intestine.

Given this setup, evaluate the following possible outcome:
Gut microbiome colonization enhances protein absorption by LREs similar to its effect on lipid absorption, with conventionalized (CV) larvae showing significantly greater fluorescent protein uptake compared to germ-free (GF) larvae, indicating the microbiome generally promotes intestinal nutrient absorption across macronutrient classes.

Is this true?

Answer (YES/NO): NO